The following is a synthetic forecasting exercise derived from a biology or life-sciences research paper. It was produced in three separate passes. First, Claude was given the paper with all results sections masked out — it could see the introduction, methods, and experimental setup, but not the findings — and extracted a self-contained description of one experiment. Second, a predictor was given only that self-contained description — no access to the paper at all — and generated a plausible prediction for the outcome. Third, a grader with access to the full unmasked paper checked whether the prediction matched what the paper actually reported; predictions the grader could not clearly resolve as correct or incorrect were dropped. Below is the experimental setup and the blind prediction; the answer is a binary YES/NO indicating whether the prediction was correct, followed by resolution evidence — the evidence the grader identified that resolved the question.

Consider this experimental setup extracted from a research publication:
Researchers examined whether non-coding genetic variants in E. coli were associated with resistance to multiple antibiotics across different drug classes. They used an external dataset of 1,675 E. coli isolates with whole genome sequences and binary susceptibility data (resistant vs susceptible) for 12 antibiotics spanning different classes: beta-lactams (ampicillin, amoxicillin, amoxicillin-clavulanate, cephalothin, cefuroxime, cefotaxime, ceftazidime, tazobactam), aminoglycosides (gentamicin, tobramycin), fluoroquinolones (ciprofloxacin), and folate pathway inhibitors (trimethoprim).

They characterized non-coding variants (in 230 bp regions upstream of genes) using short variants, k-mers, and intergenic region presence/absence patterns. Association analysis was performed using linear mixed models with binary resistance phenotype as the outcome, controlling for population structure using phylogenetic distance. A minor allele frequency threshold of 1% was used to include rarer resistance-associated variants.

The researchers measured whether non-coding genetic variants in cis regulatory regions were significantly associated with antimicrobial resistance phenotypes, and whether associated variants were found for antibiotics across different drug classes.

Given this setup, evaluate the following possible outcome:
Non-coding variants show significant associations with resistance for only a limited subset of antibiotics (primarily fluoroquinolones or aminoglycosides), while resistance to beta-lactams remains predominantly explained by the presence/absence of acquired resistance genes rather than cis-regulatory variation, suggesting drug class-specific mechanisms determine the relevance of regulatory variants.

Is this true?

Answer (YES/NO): NO